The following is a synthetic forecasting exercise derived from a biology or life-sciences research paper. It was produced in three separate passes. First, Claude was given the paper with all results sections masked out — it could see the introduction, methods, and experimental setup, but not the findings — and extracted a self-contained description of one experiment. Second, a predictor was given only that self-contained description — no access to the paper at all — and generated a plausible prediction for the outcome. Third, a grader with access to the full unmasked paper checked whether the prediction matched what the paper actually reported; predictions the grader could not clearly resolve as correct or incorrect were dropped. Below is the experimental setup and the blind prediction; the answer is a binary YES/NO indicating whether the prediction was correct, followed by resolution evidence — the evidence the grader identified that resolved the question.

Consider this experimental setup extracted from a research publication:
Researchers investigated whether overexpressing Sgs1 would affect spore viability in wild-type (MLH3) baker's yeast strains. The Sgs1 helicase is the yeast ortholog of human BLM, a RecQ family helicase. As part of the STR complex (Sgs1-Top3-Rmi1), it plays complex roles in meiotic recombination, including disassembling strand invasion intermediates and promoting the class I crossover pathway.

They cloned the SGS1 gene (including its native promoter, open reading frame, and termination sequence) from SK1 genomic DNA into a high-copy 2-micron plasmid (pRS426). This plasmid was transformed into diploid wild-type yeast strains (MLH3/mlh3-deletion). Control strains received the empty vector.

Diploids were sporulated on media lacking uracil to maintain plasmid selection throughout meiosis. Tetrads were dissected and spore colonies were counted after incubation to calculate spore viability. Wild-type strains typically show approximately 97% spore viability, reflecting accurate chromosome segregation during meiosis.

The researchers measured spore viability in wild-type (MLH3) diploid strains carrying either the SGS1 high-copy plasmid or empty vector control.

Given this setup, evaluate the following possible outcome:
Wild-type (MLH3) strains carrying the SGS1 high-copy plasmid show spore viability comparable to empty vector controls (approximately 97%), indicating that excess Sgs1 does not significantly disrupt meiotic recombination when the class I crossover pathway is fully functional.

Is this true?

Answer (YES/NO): YES